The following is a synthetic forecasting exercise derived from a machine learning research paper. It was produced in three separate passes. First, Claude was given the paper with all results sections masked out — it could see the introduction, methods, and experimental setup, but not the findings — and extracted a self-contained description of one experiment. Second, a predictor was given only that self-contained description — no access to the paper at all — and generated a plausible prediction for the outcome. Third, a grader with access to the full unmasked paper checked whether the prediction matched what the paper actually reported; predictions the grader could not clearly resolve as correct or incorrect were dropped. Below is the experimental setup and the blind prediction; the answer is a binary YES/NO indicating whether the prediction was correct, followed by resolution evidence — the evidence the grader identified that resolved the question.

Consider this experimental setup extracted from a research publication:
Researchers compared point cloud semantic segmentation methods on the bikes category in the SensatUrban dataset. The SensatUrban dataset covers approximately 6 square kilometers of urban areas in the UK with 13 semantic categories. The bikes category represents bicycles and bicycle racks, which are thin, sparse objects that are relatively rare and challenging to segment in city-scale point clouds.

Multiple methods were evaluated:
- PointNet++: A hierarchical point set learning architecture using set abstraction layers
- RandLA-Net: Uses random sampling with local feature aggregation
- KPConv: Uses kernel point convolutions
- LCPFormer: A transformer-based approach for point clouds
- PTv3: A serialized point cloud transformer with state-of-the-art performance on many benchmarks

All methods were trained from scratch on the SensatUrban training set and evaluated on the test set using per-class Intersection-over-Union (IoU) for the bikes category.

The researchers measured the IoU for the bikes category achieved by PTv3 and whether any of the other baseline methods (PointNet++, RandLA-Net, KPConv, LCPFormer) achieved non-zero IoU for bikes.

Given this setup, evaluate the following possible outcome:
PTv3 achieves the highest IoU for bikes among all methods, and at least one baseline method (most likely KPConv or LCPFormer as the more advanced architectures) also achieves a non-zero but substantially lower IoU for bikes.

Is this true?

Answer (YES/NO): NO